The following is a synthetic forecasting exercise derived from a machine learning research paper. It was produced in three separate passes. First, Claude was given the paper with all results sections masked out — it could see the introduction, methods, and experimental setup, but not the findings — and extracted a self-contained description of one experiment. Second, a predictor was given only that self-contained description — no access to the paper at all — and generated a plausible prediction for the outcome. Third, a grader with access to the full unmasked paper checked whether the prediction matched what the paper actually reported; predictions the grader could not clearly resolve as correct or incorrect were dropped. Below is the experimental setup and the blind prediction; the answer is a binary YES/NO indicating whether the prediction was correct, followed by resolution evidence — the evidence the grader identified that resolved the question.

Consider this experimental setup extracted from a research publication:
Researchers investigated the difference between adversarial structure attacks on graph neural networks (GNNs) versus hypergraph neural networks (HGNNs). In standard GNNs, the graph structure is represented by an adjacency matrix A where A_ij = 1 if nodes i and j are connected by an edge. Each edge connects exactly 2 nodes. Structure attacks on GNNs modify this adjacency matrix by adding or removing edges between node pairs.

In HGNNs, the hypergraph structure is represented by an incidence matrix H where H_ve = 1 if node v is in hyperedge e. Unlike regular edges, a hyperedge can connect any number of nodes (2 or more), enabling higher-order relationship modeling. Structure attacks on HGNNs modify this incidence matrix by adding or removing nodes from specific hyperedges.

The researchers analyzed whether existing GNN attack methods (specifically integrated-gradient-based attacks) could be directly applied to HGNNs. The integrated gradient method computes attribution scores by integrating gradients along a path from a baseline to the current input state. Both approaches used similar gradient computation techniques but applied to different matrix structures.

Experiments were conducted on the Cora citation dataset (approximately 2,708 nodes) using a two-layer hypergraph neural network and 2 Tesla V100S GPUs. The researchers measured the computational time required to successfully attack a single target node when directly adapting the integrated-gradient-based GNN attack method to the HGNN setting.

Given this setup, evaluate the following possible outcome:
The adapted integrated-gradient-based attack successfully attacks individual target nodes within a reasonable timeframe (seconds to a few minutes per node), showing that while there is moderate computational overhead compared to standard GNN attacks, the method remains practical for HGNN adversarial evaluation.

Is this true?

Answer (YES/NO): NO